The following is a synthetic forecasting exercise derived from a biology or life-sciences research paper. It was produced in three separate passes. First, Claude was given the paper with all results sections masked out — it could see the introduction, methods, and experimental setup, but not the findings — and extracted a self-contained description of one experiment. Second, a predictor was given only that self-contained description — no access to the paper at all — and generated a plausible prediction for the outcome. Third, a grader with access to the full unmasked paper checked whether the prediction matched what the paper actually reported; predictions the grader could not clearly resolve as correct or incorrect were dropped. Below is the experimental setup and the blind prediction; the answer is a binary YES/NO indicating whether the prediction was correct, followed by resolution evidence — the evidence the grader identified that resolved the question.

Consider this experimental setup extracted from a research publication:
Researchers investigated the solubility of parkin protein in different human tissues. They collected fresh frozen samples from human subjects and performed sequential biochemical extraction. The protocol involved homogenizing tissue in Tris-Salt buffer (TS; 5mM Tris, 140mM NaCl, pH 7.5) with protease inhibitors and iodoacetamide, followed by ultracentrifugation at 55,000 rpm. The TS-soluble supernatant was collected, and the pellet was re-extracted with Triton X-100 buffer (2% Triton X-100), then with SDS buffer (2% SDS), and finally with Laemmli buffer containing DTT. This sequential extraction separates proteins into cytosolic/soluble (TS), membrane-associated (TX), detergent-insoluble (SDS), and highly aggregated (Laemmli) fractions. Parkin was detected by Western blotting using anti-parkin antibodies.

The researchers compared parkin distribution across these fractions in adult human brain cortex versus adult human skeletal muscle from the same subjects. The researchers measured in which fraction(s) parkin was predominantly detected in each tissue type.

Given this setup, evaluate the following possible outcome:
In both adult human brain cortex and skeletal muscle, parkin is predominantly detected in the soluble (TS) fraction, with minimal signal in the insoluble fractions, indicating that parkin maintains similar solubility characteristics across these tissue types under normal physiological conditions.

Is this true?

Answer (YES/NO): NO